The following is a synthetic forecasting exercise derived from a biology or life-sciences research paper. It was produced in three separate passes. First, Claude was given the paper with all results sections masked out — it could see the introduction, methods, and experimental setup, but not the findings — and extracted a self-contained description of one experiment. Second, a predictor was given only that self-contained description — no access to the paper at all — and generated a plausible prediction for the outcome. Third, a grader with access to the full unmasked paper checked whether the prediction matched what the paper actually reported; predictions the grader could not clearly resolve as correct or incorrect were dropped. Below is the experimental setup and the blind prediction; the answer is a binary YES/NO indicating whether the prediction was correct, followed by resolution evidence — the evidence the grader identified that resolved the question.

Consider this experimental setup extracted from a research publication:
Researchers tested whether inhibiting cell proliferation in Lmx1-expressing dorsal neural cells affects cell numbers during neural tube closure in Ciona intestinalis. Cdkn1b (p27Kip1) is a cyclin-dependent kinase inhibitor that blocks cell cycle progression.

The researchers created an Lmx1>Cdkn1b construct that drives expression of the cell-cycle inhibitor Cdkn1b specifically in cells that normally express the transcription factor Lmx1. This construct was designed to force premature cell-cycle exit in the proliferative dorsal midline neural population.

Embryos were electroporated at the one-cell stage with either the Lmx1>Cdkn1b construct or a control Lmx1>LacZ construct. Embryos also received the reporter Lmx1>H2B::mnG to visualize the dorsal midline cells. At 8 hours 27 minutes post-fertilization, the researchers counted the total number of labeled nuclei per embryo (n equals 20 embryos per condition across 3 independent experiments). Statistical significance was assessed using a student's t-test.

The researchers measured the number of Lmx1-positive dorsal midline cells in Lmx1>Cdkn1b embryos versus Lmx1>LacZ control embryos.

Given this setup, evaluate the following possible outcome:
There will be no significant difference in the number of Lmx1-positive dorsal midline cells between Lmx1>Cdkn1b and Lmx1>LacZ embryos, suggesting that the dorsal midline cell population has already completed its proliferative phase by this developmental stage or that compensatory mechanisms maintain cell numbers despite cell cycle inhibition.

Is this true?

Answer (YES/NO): NO